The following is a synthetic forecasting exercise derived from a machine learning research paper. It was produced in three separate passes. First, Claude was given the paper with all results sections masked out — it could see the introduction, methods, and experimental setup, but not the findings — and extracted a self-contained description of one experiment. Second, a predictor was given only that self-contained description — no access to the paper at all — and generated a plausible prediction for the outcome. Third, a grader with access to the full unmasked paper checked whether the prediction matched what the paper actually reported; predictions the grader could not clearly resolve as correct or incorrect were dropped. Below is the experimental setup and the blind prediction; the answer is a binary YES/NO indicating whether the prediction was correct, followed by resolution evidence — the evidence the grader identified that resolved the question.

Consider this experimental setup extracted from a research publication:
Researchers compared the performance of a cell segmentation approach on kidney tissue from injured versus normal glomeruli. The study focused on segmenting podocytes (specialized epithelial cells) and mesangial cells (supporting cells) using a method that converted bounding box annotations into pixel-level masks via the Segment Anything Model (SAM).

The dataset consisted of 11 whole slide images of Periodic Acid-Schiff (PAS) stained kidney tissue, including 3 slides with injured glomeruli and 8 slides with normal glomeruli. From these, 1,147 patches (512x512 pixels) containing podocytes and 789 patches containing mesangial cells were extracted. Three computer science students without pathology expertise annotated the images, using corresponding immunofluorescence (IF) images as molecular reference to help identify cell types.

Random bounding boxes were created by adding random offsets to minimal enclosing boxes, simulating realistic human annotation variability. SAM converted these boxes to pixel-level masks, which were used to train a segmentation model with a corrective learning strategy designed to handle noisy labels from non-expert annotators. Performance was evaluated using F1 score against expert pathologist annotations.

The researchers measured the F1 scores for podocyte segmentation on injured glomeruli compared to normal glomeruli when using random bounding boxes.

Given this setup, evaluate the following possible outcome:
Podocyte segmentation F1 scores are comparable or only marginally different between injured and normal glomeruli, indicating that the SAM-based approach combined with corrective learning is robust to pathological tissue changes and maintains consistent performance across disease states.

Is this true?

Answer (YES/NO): NO